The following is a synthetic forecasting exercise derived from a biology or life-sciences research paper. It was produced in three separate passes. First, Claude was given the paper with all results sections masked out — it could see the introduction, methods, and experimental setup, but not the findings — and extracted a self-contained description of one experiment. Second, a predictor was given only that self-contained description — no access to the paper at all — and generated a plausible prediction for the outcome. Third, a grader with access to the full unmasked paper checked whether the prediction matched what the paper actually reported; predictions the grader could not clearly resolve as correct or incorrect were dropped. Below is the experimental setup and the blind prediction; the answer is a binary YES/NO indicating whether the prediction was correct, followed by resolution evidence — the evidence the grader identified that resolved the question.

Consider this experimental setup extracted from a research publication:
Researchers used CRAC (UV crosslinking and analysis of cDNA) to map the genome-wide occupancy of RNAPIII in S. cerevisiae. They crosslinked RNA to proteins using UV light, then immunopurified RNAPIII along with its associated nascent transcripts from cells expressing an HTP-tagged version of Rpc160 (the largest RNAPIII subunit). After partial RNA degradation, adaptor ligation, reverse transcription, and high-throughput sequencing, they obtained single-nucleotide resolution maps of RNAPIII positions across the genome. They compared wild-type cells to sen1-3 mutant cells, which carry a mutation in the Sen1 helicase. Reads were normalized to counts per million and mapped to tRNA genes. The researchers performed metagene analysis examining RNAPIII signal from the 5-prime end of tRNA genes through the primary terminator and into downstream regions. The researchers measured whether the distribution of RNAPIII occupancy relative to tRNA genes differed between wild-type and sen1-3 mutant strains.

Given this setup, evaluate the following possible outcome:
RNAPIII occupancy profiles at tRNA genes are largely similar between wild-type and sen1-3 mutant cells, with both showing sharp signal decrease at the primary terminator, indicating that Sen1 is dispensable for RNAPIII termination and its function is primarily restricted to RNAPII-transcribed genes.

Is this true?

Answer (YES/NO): NO